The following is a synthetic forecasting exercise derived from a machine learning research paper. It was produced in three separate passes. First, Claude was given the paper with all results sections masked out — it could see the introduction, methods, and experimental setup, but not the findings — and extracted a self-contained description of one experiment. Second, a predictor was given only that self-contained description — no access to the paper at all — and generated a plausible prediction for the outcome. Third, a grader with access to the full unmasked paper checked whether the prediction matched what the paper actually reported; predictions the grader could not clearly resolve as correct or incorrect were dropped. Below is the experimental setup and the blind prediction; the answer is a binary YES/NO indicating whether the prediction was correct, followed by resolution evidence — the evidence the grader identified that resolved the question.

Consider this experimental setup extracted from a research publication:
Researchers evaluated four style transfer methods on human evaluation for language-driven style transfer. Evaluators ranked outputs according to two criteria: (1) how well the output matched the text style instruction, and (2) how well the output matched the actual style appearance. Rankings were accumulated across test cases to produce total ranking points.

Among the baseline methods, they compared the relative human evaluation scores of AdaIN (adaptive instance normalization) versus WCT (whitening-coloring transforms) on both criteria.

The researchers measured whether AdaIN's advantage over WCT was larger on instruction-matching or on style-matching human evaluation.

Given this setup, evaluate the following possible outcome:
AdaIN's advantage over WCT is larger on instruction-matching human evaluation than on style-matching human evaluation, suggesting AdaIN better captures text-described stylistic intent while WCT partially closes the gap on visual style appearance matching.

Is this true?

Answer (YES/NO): YES